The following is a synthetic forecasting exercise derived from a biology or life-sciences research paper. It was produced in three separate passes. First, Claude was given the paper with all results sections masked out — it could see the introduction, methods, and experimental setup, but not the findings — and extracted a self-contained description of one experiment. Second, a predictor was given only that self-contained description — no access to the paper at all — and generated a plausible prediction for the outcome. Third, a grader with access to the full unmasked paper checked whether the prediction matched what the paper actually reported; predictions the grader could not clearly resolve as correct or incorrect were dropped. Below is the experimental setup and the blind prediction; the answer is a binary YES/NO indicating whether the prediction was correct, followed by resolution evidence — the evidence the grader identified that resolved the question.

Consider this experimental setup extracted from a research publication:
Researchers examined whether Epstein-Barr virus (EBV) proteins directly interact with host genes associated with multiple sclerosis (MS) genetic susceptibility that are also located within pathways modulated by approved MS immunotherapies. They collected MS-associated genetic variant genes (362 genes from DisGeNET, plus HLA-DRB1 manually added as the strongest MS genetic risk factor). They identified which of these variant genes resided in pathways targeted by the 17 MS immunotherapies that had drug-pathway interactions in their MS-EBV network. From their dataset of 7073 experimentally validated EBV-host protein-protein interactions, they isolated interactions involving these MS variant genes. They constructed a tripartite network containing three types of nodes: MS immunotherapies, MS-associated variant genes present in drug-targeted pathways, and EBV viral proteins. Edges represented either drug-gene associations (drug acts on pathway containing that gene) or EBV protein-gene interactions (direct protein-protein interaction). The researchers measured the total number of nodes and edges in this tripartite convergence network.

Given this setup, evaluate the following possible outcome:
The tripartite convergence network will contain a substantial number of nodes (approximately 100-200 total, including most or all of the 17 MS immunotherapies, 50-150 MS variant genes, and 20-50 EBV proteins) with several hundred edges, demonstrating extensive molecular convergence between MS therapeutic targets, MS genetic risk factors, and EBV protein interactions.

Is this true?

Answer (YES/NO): NO